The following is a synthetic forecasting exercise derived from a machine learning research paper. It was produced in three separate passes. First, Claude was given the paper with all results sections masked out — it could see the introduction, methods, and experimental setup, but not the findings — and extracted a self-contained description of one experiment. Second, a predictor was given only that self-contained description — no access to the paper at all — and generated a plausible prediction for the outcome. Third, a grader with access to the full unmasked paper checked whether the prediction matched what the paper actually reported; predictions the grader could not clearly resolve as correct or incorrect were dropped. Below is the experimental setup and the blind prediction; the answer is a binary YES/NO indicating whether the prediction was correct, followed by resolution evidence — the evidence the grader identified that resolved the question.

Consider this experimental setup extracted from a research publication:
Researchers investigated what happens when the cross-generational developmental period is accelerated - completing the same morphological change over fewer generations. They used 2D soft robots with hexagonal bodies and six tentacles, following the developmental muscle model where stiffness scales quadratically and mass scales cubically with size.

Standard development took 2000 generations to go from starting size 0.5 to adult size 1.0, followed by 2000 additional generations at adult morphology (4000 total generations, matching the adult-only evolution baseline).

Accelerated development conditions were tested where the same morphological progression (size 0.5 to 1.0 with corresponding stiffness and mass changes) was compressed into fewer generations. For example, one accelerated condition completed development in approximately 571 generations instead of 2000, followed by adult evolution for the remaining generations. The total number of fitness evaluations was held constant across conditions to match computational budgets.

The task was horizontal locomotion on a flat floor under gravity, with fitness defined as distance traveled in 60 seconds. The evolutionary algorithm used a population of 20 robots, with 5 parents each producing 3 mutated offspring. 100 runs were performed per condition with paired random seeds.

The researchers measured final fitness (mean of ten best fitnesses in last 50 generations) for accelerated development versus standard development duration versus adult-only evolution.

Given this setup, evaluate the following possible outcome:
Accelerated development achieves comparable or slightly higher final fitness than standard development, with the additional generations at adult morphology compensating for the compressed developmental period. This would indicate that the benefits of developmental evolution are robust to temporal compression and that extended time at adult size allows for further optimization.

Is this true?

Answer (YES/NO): NO